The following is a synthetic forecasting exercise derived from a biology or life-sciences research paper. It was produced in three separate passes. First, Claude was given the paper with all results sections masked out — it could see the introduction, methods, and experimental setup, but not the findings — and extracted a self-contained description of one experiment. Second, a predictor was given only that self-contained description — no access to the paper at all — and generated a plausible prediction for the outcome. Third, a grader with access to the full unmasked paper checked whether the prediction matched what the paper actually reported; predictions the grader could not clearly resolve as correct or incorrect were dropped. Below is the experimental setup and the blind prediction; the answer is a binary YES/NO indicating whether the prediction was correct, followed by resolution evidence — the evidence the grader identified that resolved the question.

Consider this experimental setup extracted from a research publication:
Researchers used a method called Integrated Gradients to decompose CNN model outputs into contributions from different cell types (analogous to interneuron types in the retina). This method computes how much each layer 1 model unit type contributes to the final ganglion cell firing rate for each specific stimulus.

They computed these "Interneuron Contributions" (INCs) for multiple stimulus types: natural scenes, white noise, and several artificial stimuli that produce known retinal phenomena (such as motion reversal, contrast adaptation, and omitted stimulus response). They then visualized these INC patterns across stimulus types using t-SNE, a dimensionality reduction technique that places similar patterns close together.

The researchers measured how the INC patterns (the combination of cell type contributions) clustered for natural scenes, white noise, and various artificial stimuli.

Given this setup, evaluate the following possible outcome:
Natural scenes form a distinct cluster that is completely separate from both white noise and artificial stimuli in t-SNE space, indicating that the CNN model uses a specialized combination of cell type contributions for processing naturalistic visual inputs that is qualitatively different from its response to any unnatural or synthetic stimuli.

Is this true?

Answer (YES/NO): NO